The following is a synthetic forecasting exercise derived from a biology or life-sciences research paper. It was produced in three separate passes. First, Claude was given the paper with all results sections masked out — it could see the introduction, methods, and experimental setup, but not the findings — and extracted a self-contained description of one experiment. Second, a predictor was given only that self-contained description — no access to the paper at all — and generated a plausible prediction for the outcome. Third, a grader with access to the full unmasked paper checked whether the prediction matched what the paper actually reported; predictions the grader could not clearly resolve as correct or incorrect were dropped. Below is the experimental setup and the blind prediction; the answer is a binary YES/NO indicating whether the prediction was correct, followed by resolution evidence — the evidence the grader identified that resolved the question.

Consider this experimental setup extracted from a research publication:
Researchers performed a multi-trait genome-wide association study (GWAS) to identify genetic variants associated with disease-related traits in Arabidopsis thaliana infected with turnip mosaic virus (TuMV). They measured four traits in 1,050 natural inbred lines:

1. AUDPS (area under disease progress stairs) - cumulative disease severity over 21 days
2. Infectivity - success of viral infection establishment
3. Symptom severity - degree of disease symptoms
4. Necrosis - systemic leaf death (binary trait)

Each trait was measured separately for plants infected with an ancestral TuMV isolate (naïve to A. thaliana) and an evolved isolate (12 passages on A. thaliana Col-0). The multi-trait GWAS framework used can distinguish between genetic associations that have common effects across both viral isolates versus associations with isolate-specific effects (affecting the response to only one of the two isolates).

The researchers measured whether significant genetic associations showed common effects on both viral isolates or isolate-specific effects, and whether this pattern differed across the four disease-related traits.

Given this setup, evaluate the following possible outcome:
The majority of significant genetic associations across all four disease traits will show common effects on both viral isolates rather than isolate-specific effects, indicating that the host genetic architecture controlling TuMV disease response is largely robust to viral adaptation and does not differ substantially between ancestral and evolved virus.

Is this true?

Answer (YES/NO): NO